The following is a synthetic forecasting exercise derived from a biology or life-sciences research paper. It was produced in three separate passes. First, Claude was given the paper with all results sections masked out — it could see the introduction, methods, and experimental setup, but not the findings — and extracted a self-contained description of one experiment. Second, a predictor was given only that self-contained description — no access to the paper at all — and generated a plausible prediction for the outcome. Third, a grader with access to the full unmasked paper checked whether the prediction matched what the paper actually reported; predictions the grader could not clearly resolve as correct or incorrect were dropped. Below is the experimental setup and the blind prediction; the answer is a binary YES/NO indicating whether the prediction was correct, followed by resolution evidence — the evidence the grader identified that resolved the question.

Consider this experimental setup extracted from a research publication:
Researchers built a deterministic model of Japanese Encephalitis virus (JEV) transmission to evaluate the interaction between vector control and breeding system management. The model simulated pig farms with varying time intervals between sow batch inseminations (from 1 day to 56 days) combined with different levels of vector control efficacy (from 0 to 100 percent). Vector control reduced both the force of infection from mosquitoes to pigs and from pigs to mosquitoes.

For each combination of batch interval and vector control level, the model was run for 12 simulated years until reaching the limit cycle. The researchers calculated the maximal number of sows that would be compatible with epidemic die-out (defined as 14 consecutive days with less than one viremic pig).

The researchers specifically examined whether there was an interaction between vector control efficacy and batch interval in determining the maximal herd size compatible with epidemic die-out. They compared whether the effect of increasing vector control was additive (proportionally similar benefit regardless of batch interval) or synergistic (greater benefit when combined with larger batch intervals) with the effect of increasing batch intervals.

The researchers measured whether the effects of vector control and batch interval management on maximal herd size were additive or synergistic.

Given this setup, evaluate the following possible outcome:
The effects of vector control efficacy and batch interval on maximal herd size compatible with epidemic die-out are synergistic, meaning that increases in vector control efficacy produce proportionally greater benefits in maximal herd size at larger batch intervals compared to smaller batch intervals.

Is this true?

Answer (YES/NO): NO